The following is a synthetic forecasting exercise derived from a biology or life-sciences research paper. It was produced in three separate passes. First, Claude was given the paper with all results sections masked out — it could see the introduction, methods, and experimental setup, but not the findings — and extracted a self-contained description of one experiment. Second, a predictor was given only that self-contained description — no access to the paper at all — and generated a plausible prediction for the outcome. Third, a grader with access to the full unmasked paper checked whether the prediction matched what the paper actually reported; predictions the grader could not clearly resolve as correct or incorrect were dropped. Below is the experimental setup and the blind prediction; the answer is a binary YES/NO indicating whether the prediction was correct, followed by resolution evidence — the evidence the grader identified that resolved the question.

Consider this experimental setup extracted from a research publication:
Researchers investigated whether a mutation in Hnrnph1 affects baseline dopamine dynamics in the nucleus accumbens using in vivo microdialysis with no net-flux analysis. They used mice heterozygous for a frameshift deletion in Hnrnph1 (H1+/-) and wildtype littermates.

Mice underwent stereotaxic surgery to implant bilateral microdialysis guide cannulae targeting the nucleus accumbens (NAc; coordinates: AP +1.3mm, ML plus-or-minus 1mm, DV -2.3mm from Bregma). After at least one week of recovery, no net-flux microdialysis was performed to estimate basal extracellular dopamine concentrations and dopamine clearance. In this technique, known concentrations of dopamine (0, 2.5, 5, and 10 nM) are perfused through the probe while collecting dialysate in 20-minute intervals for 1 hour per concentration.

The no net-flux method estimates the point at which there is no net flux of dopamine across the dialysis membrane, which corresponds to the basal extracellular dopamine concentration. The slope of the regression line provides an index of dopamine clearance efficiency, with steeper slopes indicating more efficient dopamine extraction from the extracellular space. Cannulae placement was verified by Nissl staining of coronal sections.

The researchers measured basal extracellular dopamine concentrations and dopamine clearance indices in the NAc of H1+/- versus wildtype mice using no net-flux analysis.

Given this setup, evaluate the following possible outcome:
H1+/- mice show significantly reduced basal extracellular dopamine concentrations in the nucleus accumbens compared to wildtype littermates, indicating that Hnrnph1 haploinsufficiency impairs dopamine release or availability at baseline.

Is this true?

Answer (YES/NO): NO